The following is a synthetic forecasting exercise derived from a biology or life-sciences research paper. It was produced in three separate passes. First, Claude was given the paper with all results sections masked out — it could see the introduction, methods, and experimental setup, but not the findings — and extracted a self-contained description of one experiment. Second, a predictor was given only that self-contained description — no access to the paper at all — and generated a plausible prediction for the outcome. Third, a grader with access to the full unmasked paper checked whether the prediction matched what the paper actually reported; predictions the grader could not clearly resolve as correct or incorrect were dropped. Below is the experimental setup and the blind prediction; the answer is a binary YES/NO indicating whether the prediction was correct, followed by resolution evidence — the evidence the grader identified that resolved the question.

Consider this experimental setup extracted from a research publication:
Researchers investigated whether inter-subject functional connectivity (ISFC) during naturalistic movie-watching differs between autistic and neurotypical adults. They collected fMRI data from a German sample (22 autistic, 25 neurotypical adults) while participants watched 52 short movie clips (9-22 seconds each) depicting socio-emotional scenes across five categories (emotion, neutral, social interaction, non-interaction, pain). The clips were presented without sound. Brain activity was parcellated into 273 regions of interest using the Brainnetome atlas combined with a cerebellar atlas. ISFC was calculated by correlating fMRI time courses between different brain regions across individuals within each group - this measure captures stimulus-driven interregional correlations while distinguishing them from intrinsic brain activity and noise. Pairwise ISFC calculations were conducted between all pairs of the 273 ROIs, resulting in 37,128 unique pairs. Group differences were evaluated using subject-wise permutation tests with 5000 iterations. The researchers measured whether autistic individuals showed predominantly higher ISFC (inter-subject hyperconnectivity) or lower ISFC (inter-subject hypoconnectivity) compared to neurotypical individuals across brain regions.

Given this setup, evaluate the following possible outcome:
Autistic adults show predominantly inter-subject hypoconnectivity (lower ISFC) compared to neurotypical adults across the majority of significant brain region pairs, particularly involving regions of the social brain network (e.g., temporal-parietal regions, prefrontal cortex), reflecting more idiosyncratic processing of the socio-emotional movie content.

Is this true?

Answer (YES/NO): YES